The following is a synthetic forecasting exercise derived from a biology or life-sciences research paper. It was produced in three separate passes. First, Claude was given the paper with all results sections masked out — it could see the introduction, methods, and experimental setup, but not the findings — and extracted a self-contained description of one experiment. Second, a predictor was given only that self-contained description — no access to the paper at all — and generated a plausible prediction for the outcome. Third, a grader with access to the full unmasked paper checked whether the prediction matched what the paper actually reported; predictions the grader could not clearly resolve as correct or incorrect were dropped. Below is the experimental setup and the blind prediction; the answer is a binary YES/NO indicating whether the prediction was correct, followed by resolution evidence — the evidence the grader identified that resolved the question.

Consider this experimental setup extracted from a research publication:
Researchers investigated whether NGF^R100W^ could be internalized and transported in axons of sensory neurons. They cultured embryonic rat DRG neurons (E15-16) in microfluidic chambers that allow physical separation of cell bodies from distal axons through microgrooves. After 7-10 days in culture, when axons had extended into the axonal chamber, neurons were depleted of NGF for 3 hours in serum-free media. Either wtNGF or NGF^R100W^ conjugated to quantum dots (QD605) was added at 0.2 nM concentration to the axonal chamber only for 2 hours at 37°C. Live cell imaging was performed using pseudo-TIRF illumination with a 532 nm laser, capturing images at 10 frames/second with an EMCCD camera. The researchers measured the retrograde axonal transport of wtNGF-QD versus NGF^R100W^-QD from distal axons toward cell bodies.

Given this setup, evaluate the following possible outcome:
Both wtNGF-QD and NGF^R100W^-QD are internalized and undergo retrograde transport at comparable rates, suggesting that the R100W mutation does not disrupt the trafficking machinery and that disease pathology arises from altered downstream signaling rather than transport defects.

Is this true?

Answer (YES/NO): YES